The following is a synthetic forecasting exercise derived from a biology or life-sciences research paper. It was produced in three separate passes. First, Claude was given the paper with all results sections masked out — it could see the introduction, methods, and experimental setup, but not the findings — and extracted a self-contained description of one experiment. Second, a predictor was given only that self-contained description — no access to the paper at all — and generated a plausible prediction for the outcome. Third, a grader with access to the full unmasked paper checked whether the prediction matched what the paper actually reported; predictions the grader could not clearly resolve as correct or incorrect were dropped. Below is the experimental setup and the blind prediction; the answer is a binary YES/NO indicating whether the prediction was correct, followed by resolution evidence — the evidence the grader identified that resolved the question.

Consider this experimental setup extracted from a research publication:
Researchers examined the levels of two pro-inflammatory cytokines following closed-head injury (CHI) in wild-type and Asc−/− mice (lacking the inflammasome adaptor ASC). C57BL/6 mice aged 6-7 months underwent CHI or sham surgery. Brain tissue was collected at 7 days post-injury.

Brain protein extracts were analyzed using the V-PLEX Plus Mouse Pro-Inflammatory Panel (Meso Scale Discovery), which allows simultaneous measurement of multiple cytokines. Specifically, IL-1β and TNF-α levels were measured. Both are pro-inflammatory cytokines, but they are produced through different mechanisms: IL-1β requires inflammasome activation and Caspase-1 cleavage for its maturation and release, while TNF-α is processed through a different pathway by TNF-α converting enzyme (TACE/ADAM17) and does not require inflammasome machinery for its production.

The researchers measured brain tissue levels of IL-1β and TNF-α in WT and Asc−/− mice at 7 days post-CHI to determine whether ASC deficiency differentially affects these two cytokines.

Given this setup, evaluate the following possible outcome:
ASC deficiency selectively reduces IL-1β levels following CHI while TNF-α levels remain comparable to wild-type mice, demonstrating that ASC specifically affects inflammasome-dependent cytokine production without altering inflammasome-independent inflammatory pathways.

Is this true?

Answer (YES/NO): NO